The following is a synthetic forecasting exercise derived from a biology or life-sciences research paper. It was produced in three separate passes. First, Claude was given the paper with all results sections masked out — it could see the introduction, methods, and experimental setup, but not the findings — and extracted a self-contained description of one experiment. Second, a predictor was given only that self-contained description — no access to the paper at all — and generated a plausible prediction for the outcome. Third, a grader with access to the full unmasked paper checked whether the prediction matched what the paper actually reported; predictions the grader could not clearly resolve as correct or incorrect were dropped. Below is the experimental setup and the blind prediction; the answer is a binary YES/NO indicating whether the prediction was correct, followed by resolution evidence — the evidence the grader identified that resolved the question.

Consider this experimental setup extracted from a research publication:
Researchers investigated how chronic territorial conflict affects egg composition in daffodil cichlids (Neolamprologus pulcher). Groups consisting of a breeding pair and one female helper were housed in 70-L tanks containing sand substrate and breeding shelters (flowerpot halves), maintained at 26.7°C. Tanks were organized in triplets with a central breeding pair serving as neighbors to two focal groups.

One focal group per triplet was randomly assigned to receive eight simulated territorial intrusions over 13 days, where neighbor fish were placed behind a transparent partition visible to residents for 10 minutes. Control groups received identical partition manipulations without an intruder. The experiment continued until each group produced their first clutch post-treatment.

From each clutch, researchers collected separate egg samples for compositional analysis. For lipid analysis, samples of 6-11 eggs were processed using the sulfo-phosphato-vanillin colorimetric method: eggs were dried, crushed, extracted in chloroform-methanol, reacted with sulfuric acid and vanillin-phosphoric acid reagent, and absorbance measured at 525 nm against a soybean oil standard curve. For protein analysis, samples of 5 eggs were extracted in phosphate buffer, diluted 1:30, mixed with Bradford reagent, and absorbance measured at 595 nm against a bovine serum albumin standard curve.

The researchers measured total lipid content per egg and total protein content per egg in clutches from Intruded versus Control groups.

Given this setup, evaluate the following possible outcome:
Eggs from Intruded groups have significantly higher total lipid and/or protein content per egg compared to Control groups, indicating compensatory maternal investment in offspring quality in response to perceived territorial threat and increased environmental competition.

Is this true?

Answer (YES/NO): NO